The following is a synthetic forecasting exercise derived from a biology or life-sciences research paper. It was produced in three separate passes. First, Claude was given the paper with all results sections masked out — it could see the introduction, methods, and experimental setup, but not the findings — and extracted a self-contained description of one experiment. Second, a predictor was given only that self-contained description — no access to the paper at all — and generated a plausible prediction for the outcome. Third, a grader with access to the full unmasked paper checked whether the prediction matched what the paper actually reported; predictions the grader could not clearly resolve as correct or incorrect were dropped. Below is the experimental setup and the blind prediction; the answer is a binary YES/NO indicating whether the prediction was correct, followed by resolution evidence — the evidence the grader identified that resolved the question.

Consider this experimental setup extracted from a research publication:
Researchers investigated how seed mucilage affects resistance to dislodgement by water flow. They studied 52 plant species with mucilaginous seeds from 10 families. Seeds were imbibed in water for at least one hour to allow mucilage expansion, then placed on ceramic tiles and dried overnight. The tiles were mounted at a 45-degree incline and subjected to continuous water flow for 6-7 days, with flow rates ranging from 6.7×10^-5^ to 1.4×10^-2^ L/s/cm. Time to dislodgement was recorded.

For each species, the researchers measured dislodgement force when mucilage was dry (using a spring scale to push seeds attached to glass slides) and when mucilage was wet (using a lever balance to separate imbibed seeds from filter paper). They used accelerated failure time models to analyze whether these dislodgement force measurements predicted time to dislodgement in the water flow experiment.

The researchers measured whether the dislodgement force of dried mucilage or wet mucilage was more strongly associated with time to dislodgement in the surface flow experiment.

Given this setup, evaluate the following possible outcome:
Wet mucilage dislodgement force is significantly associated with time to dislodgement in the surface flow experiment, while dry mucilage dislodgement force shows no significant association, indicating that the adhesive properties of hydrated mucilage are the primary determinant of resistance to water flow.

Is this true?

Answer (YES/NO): NO